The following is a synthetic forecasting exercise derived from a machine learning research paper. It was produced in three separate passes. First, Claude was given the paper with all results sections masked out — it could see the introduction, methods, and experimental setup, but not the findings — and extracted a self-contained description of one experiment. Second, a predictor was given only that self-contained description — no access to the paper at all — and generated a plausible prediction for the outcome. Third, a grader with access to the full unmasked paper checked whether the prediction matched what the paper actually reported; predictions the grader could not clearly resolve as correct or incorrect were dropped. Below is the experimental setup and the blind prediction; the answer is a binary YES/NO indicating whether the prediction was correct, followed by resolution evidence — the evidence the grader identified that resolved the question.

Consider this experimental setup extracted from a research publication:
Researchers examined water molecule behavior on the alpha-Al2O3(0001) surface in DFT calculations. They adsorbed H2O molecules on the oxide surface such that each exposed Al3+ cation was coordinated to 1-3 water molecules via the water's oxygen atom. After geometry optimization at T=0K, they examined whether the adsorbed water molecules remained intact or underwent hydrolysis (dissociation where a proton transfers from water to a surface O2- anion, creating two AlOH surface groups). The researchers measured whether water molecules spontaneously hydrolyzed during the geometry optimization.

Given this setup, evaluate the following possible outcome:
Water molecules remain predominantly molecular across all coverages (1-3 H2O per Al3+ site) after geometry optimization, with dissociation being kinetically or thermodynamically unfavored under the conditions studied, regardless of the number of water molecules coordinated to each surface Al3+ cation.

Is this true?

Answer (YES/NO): NO